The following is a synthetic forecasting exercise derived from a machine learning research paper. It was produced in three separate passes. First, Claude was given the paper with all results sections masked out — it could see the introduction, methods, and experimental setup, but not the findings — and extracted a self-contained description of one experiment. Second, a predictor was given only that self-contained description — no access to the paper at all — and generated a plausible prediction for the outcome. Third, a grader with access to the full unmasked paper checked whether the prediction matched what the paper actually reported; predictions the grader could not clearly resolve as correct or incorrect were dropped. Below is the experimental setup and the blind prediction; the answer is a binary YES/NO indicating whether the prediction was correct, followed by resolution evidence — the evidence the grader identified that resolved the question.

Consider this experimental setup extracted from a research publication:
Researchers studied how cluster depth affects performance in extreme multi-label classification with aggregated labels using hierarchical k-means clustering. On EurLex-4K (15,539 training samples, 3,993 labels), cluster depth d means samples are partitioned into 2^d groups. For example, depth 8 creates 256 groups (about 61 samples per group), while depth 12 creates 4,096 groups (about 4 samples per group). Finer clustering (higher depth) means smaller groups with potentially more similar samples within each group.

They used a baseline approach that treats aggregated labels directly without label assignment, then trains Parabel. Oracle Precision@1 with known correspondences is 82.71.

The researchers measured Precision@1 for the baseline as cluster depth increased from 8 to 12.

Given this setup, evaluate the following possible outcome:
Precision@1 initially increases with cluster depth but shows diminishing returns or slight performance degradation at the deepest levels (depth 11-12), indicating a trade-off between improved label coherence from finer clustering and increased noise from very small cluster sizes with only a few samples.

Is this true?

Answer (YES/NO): NO